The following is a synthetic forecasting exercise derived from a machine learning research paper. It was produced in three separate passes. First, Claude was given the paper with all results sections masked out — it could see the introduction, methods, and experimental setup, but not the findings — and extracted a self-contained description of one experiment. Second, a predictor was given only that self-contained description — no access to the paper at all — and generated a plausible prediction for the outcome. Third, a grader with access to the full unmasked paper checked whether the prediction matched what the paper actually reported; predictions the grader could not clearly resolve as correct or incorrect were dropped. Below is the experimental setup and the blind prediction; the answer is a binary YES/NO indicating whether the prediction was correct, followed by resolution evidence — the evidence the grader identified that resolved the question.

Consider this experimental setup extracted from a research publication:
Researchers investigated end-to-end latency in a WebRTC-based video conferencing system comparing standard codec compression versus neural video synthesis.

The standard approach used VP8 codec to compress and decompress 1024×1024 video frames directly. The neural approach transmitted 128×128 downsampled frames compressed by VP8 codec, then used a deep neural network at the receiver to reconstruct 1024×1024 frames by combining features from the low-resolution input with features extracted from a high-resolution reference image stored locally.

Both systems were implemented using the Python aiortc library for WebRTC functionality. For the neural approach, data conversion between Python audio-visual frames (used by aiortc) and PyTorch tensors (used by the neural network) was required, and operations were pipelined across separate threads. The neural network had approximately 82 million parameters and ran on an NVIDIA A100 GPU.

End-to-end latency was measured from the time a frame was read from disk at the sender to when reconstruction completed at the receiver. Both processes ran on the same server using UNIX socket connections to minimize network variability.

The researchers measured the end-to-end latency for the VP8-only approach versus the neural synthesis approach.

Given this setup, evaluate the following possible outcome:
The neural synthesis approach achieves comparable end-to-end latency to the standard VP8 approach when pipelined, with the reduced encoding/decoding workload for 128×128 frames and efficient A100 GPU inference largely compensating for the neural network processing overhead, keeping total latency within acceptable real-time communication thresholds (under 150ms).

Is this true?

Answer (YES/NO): NO